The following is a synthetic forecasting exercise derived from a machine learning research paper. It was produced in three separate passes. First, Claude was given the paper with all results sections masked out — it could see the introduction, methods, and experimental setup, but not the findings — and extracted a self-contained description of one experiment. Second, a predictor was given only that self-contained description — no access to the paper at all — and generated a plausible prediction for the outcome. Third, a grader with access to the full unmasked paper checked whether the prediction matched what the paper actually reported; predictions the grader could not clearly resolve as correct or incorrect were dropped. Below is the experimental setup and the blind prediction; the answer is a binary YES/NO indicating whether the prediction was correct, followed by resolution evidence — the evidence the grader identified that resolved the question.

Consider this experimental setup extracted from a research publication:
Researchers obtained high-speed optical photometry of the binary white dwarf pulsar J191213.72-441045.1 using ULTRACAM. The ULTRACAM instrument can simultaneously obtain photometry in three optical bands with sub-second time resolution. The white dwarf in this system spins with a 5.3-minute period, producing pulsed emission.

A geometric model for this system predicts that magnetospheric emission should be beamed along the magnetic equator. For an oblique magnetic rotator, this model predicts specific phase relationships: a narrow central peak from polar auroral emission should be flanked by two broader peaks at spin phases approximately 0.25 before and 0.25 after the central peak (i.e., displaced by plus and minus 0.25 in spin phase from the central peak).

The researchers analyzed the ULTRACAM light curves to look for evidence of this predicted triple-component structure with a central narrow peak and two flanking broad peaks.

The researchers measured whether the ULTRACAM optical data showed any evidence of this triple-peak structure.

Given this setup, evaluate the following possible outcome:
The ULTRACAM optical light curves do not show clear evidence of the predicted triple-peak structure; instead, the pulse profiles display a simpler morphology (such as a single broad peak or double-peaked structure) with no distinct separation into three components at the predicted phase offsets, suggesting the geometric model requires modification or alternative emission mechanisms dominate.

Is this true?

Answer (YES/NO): NO